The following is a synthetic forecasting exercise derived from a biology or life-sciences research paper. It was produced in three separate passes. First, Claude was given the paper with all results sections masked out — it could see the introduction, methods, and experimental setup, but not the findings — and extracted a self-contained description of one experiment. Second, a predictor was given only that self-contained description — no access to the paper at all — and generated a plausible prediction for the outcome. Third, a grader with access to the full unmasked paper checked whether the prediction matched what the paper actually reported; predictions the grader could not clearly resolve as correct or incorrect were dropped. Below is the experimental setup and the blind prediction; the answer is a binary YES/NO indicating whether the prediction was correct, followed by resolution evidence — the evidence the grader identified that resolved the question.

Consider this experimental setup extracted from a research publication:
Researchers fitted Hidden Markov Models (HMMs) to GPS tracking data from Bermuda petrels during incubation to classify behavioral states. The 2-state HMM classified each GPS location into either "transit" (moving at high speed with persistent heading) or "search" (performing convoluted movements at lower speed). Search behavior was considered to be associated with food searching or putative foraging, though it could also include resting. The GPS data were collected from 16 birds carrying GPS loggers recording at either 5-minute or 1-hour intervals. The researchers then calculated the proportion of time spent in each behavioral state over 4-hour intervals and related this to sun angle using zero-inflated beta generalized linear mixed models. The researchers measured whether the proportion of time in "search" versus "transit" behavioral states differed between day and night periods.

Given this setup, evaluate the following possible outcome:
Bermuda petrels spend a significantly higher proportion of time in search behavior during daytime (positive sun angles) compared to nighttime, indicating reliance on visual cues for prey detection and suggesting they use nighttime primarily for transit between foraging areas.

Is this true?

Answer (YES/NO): NO